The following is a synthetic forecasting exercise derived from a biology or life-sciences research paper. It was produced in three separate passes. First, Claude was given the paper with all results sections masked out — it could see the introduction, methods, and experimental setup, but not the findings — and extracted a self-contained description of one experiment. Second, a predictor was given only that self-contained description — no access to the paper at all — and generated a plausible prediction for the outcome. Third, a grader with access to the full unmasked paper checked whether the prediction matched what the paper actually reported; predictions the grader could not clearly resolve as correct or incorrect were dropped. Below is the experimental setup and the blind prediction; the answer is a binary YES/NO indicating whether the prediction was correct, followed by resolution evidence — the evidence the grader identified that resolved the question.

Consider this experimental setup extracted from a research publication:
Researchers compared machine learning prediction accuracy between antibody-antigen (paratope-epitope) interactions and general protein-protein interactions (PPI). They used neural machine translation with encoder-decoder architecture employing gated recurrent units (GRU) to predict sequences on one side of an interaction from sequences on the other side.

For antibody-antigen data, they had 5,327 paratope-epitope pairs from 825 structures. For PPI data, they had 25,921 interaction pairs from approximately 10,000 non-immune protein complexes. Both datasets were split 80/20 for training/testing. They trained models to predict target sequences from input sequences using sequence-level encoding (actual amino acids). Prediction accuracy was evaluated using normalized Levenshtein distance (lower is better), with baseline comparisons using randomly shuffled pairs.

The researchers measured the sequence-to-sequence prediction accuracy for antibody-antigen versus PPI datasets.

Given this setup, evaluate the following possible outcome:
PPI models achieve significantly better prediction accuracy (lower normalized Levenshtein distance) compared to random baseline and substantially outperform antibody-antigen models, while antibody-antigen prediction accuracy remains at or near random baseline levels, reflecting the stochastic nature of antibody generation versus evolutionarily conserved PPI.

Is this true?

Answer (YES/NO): NO